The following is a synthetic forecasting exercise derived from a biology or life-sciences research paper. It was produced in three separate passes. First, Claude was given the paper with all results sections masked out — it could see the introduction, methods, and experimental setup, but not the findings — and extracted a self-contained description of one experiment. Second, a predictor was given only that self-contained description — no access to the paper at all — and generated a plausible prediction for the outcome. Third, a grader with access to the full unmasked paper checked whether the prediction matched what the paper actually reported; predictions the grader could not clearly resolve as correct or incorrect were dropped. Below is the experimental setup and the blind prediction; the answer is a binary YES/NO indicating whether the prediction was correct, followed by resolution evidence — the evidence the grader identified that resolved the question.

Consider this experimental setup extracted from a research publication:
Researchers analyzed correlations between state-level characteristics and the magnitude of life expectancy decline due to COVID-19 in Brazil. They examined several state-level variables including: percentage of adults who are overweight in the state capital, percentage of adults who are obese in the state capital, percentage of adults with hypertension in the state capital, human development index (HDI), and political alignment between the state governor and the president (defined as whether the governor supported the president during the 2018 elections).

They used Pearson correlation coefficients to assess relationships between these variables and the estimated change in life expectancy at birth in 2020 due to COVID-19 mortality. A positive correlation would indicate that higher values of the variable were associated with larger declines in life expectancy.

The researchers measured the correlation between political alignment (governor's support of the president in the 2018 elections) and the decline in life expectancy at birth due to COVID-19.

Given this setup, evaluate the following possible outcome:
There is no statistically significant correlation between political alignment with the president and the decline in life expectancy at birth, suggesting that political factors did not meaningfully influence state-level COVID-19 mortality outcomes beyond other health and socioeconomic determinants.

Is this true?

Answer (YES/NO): NO